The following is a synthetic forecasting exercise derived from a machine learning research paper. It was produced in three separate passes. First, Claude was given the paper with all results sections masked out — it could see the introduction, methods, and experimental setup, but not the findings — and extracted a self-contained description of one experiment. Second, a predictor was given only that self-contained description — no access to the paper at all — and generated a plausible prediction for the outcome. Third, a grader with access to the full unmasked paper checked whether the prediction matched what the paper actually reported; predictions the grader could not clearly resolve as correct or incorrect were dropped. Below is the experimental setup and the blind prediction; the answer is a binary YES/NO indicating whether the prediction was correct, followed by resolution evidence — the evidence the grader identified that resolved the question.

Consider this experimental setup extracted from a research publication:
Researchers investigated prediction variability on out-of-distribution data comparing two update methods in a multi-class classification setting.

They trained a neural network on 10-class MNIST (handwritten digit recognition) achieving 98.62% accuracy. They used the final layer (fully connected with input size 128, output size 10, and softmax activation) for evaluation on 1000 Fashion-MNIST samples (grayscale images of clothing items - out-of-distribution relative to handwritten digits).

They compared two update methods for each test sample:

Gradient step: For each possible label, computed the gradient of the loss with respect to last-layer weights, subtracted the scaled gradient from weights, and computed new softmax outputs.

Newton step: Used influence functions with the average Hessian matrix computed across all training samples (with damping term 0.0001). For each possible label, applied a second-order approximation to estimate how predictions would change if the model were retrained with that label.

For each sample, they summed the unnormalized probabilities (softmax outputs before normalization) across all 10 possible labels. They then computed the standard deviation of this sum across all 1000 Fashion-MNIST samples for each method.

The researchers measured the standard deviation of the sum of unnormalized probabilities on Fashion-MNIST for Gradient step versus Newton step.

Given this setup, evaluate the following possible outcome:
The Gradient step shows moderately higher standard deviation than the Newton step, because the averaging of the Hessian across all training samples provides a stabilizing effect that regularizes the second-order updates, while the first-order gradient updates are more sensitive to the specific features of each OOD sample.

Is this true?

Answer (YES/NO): YES